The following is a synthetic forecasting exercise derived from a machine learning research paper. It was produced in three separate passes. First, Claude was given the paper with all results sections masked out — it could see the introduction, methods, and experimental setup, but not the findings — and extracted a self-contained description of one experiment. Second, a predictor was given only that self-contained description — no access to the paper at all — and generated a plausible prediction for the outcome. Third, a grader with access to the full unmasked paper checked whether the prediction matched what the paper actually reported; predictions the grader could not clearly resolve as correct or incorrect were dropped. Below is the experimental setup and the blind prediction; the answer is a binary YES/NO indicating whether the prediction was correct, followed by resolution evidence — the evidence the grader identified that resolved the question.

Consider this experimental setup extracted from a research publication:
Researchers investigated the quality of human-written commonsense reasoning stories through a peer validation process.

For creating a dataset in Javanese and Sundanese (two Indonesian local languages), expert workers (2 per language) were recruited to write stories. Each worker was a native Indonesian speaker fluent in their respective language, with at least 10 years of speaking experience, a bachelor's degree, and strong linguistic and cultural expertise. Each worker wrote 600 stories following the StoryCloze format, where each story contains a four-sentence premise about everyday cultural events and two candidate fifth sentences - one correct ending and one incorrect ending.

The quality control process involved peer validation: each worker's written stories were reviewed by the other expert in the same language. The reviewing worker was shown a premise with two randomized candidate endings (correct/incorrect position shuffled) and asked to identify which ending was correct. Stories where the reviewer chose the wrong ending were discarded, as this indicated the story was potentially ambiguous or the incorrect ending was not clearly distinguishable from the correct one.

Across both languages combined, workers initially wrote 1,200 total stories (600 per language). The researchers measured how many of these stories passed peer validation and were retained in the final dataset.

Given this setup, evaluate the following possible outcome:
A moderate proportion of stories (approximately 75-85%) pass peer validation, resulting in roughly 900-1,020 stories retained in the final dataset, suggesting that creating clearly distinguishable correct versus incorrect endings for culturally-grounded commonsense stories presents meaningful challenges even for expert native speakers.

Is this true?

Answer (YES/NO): NO